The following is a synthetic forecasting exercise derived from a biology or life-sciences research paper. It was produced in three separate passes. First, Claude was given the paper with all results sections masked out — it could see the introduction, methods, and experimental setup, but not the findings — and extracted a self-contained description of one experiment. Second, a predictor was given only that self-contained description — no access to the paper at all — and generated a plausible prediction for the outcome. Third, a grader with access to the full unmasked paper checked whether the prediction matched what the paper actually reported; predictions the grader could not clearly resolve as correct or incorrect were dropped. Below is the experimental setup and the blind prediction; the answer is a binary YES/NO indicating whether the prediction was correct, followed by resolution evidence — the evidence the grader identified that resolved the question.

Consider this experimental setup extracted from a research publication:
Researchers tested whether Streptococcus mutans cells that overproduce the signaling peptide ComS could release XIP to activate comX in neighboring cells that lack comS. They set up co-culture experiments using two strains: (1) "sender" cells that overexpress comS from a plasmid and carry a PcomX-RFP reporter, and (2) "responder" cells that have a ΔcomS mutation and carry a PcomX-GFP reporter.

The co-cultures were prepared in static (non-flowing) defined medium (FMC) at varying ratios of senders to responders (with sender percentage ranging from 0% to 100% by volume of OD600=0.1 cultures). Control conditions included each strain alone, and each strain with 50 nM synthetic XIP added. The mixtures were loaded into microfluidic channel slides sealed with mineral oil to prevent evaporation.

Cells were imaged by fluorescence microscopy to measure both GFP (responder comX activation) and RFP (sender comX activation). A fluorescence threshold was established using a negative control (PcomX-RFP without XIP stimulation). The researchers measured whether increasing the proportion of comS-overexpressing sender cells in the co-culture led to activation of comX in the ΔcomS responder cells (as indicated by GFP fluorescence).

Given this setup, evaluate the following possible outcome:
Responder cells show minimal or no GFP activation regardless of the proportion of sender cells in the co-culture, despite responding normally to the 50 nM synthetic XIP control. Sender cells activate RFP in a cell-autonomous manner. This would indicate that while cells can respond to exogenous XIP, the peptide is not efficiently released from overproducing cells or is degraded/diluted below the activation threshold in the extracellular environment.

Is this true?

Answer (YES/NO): YES